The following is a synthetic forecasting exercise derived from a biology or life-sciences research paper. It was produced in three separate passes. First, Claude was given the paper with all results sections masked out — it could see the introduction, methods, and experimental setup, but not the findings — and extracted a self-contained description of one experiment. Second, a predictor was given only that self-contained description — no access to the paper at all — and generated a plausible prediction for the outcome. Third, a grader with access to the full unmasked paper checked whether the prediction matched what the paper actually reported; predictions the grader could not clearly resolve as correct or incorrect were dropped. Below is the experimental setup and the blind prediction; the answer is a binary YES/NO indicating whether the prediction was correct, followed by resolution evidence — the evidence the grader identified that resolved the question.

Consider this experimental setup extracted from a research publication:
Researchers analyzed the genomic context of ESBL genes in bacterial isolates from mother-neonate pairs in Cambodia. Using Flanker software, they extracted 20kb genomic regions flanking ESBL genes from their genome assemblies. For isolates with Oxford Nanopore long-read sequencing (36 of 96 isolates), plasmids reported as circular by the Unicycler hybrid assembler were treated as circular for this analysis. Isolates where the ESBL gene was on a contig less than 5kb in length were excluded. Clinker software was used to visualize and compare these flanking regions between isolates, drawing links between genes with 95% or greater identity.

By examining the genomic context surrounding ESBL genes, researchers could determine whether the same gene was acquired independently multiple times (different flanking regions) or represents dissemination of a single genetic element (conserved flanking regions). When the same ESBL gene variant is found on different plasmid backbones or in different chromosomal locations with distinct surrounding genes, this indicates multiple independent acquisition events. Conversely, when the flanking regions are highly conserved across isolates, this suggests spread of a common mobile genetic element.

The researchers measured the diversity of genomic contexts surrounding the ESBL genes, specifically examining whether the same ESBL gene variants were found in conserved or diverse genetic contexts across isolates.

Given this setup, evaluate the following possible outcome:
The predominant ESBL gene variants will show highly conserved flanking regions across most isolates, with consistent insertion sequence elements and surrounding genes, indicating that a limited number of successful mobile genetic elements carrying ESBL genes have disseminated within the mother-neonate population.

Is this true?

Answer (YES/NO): NO